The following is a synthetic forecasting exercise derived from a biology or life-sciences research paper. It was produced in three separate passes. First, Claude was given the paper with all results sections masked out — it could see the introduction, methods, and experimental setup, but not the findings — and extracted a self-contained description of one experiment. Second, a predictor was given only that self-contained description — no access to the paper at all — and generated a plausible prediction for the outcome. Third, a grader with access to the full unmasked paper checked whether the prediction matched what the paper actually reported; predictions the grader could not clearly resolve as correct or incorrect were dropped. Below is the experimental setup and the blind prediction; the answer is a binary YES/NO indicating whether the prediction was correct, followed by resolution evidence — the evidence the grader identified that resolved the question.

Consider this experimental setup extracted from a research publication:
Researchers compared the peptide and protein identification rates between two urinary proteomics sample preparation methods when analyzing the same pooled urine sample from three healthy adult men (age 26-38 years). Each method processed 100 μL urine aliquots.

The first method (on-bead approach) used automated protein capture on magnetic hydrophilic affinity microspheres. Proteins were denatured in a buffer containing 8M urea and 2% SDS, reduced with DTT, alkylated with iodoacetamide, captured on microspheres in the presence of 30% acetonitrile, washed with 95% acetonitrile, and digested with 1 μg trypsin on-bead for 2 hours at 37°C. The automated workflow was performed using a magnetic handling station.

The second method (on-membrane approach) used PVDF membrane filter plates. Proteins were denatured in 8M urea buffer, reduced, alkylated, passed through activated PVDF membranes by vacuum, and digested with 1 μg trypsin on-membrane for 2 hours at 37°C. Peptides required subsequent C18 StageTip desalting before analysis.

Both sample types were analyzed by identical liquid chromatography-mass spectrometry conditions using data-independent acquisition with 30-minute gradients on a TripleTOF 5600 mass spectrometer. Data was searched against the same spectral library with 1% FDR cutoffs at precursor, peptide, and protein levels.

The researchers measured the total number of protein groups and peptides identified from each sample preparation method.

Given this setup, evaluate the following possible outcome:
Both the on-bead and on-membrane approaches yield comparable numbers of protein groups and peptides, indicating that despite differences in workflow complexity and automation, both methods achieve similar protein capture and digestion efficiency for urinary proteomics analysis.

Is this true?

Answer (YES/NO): YES